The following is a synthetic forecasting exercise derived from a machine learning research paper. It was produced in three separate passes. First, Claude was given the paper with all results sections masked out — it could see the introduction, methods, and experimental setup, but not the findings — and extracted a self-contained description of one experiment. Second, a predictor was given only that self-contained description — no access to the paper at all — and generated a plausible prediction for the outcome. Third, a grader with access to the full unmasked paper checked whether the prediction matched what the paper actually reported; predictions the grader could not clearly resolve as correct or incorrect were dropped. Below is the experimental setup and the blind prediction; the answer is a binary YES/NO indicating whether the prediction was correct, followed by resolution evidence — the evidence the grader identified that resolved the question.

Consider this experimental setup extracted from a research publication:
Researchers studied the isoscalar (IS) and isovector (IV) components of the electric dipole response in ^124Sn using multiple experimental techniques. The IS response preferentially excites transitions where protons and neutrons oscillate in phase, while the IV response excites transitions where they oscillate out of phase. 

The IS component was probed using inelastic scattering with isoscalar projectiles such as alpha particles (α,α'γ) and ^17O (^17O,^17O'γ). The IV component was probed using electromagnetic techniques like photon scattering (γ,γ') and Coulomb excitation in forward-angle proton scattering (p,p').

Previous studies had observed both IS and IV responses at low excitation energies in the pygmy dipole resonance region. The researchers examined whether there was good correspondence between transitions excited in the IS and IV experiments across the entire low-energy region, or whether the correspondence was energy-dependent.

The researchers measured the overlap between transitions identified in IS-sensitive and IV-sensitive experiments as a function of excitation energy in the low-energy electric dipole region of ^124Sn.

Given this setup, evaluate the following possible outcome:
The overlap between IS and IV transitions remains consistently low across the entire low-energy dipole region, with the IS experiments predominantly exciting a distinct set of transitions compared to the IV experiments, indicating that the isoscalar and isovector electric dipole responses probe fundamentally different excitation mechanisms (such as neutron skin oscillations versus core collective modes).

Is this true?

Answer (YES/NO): NO